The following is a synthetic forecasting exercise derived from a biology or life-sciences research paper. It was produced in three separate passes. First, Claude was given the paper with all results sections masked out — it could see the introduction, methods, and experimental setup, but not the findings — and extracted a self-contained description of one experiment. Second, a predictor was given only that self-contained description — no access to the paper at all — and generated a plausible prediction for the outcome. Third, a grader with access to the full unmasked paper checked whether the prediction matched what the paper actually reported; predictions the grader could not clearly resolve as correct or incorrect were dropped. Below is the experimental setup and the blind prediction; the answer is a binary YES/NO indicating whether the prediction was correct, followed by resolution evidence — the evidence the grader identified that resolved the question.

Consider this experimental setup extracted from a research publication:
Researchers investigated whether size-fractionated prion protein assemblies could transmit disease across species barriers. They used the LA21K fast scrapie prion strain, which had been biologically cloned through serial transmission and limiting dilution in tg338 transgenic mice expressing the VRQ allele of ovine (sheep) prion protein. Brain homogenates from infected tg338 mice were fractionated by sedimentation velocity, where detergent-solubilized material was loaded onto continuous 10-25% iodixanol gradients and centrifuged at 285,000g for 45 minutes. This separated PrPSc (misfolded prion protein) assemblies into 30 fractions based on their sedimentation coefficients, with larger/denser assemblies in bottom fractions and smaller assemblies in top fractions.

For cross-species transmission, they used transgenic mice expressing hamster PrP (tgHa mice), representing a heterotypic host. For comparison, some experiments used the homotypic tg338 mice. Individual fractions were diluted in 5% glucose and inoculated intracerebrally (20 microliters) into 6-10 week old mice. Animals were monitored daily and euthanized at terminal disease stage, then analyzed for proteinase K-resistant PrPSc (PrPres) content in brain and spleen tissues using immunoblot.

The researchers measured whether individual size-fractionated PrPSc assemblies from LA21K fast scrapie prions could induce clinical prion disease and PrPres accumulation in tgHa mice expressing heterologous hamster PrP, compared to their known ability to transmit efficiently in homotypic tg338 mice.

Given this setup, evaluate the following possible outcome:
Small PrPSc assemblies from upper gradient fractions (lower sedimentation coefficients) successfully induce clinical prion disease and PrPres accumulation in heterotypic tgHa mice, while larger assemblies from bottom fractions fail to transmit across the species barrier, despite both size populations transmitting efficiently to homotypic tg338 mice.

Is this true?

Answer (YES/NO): NO